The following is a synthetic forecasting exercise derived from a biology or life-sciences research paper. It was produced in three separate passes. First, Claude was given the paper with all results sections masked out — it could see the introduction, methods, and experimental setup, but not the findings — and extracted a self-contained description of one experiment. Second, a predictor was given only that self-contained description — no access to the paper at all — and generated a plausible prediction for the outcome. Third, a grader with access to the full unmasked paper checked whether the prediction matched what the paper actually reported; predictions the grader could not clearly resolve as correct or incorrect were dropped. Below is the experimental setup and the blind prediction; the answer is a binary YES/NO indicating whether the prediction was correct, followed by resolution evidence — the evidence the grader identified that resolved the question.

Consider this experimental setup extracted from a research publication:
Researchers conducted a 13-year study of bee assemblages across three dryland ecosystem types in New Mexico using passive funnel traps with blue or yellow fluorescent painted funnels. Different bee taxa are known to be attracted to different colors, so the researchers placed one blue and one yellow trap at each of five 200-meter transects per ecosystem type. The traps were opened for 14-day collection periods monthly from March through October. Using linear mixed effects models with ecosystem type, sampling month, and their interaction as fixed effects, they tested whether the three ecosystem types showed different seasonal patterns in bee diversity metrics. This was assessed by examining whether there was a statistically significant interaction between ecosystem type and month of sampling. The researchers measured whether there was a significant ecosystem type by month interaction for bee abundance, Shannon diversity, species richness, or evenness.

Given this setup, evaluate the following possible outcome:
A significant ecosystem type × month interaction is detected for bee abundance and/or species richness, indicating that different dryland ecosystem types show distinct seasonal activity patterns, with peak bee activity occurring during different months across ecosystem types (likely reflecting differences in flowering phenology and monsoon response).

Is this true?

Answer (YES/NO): YES